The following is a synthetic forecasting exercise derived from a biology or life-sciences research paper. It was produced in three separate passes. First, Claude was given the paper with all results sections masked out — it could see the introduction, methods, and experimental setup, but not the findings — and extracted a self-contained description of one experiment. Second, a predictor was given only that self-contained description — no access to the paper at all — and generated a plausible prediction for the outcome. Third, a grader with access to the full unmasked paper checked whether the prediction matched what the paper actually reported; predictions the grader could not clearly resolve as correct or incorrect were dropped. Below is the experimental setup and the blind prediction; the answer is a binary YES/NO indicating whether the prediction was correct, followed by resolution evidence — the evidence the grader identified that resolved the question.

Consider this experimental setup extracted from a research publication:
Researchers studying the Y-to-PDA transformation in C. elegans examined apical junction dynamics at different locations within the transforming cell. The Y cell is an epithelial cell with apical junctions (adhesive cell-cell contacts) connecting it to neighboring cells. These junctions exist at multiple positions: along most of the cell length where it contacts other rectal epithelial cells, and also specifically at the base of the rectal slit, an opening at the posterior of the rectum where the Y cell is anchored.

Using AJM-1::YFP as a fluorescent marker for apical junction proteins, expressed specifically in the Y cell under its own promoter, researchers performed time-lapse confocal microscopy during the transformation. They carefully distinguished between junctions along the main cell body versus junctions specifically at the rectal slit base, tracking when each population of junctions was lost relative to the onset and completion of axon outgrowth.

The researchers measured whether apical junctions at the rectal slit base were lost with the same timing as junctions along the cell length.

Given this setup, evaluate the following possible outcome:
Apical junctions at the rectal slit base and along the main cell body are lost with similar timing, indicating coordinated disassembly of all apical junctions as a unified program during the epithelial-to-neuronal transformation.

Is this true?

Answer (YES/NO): NO